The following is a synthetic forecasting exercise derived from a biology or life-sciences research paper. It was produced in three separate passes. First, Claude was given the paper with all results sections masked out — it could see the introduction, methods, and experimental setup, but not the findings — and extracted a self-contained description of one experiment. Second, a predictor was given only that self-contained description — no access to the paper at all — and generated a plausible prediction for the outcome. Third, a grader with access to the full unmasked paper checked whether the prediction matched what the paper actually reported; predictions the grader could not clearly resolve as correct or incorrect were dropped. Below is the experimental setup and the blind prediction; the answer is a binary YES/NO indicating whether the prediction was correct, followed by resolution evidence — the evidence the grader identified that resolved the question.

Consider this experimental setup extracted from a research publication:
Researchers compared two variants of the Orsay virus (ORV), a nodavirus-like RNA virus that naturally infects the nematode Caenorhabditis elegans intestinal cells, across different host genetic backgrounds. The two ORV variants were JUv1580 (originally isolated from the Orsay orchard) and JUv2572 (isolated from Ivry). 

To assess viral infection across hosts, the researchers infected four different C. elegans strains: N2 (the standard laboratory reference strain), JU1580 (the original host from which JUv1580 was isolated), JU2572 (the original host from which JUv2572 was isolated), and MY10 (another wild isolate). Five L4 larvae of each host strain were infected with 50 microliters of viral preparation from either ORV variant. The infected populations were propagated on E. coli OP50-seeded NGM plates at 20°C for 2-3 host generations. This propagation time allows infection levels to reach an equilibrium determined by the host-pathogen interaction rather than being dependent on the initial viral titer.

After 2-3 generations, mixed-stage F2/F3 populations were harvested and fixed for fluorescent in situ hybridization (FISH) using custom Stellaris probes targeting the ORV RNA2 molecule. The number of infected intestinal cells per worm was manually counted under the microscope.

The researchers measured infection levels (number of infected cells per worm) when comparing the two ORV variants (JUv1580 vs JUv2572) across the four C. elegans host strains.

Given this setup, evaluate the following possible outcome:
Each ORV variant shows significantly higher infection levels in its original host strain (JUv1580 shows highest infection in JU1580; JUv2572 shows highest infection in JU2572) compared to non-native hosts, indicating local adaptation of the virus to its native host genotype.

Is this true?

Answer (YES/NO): NO